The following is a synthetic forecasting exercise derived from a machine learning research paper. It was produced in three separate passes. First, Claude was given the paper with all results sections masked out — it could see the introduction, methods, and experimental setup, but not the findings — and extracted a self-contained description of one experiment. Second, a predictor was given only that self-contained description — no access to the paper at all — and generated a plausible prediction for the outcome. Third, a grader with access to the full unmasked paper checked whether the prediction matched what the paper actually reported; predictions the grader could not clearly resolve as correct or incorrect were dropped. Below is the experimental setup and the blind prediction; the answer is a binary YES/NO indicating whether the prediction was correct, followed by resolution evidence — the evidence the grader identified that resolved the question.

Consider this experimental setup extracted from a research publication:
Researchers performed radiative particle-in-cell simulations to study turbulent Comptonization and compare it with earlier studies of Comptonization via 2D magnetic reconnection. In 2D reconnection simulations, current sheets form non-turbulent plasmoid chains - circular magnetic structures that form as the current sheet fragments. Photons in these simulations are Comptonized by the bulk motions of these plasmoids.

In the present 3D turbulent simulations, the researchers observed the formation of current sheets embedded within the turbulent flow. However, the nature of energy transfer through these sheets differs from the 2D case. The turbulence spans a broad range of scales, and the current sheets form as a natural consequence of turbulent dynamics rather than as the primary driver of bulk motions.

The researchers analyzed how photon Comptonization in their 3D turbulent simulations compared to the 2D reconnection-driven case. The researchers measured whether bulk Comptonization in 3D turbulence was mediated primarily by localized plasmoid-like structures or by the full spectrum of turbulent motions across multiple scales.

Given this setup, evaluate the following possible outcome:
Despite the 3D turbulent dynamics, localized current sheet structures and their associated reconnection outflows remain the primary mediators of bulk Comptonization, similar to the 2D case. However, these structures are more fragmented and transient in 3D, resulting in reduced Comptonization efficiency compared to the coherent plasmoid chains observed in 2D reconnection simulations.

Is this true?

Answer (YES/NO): NO